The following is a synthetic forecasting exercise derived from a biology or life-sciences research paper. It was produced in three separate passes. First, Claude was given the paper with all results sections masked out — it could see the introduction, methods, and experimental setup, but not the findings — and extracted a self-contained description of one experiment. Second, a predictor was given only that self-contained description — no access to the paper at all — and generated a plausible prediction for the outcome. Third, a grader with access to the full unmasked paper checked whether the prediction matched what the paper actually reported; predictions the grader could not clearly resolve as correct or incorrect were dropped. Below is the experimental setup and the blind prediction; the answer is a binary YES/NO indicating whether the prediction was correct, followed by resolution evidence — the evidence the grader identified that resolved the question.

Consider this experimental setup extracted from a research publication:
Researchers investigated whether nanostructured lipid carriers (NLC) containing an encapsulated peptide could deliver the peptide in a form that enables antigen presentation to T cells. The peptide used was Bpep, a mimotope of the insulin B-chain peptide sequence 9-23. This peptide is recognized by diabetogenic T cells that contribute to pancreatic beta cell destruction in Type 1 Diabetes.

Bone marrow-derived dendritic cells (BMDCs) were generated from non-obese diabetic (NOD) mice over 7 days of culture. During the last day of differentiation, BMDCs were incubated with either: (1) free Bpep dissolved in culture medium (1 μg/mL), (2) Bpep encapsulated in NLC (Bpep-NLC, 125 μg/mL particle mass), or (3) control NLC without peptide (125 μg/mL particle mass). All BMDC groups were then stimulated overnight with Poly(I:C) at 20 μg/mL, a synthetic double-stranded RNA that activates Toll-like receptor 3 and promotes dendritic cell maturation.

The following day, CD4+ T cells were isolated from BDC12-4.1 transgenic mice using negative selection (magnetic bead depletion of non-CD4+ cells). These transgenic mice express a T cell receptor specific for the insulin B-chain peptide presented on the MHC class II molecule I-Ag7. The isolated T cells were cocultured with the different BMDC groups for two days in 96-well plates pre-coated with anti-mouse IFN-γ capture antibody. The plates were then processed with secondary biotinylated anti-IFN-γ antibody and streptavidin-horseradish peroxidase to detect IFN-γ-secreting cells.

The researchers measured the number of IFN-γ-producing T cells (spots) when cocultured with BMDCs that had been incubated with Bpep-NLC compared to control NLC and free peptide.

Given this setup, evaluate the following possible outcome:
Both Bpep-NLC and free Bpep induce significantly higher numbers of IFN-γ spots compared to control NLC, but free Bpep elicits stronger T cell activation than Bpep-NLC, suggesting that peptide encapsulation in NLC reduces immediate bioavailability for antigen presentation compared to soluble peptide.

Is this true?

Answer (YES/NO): NO